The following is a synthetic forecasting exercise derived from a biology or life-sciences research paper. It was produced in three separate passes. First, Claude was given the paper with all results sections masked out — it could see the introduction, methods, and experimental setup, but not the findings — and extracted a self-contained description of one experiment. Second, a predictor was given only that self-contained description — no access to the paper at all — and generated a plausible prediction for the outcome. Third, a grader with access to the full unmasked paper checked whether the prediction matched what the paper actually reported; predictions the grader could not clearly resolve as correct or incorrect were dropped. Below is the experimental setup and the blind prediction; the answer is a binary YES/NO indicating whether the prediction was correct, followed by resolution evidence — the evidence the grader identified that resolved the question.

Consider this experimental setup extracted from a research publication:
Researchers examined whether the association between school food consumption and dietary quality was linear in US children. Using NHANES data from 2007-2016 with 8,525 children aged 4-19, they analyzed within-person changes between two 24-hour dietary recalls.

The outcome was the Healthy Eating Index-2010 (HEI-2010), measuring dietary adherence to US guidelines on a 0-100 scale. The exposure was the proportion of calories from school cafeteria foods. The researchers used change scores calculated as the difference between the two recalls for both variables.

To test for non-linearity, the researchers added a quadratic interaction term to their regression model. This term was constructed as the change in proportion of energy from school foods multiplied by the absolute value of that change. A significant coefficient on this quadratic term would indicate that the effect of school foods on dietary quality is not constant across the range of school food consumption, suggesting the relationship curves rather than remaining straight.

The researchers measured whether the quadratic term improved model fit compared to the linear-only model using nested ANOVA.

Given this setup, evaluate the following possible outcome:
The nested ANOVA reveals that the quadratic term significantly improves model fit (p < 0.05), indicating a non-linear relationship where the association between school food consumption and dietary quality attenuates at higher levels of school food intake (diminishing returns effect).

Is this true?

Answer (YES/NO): NO